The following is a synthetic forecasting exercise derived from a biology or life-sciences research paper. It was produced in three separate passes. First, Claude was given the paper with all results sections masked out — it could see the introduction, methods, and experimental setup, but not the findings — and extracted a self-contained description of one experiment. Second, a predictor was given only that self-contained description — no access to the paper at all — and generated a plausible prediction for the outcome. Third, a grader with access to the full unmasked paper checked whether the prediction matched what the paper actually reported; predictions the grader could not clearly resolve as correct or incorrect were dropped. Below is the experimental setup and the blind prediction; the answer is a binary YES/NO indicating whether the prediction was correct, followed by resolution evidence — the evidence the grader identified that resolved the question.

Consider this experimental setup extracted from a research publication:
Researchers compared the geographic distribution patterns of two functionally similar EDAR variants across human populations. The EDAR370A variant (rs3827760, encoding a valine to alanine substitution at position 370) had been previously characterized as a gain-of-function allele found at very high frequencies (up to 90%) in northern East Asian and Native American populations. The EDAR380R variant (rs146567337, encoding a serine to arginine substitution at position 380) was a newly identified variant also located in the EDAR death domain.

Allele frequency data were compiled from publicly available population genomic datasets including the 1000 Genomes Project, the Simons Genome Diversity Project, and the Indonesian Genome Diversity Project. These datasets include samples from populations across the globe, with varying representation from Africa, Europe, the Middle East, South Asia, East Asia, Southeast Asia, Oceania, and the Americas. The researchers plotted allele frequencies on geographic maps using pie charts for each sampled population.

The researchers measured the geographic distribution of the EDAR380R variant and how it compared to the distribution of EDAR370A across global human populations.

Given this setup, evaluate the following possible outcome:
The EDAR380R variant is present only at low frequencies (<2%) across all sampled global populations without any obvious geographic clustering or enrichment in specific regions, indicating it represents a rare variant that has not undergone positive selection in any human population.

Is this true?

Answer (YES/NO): NO